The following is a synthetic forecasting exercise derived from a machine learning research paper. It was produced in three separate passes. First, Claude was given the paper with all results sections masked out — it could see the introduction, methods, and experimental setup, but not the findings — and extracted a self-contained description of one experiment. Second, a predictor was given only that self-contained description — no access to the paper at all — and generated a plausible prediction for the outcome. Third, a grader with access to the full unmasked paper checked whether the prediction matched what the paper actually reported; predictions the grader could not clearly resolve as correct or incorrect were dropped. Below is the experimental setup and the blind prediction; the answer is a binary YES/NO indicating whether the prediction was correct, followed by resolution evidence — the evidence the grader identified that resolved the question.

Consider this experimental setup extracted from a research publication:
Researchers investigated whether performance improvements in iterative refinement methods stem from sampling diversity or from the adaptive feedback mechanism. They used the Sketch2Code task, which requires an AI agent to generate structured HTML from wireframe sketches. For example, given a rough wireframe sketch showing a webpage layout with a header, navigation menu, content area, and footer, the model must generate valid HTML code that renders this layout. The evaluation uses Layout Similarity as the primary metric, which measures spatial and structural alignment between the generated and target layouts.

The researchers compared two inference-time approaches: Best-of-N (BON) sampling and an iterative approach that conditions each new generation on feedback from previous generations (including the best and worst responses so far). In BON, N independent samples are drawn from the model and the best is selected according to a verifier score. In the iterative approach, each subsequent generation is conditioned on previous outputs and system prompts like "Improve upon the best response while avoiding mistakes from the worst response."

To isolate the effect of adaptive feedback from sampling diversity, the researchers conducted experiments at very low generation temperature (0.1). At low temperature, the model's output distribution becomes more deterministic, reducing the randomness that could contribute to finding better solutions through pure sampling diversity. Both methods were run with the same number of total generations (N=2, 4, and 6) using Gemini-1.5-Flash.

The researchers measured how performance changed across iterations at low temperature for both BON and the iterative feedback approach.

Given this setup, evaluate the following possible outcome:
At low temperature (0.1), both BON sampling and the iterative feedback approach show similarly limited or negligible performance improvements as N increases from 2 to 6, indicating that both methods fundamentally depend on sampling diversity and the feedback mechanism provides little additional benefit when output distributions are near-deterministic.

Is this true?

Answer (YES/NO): NO